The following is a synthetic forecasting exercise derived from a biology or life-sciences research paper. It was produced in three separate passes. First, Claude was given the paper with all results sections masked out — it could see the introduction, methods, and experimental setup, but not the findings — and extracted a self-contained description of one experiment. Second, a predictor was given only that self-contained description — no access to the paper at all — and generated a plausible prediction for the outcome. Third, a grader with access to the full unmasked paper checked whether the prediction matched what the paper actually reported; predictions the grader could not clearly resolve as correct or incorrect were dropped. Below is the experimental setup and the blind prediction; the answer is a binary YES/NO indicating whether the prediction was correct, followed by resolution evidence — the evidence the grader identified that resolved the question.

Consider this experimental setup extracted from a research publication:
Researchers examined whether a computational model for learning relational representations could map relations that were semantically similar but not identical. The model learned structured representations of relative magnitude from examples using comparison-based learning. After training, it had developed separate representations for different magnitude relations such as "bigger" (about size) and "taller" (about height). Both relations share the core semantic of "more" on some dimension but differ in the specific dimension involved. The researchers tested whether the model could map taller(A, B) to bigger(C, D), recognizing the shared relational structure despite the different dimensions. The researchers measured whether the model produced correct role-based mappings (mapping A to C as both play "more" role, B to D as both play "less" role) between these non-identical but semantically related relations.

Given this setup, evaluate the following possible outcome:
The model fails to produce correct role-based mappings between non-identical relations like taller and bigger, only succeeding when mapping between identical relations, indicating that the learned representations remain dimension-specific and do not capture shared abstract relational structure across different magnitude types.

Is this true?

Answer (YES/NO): NO